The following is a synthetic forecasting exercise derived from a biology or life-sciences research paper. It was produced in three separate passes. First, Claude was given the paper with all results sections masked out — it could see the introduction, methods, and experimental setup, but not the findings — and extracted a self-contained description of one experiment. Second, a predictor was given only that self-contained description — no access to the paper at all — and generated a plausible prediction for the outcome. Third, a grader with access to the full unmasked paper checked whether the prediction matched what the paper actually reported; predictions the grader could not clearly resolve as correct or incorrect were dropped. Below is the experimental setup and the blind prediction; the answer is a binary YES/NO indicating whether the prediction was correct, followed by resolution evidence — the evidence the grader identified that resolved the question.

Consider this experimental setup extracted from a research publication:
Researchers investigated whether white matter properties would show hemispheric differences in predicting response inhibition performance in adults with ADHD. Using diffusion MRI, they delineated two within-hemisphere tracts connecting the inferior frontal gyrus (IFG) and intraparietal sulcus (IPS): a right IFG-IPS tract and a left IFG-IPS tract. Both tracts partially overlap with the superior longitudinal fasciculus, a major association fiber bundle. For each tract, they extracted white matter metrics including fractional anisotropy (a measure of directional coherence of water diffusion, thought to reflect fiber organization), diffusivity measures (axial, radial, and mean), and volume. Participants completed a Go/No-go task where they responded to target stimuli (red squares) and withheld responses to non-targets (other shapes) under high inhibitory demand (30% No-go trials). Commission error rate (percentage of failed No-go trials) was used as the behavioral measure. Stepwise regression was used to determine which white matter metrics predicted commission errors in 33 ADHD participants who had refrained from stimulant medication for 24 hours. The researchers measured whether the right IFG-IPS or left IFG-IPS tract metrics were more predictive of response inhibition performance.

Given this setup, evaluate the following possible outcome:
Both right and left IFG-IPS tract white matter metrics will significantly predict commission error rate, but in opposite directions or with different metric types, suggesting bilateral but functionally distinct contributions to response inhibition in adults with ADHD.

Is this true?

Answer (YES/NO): NO